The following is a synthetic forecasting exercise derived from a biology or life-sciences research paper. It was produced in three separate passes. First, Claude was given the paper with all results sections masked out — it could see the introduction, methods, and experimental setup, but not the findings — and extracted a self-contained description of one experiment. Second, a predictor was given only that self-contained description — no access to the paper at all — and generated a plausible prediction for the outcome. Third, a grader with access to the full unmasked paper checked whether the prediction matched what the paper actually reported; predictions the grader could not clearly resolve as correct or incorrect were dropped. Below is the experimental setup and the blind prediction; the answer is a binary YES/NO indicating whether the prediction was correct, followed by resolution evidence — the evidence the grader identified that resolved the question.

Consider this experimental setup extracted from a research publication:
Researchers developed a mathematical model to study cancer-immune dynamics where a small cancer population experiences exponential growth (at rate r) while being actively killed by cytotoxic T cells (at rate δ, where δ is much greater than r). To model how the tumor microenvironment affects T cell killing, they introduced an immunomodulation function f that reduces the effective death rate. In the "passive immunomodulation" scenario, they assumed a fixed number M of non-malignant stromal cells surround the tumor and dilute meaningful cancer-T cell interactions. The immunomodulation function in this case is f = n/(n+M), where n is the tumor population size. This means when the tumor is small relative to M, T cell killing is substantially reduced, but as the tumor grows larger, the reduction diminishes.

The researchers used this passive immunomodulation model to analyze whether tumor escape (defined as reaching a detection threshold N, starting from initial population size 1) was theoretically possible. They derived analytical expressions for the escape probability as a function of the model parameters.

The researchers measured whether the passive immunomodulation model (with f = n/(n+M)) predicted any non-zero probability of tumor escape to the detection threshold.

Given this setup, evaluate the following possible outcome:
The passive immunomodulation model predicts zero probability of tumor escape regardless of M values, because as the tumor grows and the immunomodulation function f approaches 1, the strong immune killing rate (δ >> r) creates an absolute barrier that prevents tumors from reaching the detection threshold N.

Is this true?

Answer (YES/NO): NO